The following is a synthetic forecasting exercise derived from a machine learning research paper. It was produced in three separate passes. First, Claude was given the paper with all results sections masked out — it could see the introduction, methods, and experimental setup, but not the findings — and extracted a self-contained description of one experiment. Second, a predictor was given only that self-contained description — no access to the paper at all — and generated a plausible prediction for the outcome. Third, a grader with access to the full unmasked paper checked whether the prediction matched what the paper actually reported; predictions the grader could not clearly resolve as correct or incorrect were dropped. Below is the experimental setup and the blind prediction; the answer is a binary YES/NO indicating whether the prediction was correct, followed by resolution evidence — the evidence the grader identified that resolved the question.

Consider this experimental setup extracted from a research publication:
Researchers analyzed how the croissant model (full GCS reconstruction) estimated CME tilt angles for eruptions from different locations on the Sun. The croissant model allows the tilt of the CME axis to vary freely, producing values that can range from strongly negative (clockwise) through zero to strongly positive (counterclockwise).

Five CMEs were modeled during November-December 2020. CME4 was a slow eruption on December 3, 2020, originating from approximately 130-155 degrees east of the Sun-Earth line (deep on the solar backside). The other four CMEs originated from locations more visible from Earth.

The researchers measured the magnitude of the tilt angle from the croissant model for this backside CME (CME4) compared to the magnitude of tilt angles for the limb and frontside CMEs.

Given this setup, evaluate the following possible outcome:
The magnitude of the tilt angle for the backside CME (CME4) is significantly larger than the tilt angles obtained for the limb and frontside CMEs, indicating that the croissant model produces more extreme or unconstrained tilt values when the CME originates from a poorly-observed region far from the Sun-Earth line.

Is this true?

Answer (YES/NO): NO